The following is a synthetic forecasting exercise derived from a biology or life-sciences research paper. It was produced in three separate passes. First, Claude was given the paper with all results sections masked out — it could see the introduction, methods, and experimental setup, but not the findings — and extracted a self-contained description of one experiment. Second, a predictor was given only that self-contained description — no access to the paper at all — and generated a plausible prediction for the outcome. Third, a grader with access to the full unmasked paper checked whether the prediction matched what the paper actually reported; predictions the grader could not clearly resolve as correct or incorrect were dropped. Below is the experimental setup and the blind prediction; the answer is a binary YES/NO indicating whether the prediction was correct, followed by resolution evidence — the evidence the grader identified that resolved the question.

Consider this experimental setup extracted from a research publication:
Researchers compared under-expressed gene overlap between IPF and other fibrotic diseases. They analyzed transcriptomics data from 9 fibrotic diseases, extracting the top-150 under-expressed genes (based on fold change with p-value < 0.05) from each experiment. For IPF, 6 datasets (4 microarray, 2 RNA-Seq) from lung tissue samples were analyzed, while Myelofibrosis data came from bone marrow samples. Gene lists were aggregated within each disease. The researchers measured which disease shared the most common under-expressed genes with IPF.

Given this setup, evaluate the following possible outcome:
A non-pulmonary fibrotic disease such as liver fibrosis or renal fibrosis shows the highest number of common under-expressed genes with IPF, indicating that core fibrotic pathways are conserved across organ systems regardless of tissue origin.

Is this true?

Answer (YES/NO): NO